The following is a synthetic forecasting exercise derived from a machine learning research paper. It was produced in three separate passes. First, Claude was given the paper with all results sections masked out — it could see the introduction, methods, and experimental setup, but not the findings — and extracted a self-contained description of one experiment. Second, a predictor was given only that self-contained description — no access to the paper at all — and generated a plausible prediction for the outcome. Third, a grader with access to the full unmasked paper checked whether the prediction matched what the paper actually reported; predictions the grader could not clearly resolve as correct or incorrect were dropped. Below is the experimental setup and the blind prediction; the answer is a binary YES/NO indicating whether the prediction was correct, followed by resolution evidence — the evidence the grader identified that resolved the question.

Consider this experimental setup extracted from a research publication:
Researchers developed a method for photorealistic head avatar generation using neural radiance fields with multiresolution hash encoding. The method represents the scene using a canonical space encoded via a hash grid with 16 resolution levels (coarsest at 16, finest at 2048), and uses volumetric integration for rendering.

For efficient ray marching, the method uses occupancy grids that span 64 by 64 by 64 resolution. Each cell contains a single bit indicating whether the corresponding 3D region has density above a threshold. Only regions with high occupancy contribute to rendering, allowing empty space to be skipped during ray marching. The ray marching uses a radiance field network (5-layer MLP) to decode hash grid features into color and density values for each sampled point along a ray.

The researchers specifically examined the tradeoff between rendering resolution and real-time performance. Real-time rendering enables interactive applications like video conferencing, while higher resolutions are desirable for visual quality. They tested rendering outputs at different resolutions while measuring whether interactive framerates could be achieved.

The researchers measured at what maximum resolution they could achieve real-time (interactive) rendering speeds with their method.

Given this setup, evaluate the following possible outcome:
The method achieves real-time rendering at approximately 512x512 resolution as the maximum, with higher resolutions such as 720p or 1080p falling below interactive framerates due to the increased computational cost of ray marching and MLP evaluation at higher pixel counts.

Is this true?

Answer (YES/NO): NO